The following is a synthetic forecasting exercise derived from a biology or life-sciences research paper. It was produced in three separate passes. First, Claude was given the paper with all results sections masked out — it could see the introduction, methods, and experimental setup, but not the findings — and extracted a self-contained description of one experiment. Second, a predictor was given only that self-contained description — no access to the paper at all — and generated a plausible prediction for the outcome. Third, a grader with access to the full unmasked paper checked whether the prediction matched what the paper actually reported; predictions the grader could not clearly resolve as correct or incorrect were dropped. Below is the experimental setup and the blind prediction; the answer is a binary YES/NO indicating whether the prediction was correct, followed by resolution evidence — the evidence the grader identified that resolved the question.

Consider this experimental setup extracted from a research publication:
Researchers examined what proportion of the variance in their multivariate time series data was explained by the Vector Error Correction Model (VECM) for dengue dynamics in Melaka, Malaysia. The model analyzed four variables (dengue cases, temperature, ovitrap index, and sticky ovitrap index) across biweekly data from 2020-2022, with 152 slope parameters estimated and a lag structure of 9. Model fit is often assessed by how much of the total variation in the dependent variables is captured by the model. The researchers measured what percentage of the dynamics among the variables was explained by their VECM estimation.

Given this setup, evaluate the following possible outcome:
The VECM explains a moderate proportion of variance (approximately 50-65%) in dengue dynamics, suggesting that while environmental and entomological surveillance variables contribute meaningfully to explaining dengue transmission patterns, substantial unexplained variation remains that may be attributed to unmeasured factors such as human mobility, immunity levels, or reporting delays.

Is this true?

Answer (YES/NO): NO